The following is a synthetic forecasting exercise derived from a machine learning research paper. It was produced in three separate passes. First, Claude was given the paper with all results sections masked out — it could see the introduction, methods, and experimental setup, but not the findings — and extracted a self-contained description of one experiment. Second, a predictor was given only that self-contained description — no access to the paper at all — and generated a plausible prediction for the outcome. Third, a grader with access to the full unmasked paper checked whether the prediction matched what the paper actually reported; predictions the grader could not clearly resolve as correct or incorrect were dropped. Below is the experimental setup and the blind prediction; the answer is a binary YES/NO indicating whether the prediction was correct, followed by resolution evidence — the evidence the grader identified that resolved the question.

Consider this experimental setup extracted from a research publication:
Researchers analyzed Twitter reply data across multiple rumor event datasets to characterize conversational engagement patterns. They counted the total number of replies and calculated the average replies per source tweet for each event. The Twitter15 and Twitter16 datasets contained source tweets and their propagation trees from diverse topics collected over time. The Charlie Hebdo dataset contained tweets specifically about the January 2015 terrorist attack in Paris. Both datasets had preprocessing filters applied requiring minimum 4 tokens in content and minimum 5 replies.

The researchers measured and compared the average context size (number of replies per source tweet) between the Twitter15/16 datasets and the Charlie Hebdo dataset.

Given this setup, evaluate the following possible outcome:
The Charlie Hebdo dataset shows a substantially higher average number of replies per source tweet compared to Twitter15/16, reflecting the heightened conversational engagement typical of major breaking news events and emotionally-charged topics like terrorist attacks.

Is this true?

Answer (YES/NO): NO